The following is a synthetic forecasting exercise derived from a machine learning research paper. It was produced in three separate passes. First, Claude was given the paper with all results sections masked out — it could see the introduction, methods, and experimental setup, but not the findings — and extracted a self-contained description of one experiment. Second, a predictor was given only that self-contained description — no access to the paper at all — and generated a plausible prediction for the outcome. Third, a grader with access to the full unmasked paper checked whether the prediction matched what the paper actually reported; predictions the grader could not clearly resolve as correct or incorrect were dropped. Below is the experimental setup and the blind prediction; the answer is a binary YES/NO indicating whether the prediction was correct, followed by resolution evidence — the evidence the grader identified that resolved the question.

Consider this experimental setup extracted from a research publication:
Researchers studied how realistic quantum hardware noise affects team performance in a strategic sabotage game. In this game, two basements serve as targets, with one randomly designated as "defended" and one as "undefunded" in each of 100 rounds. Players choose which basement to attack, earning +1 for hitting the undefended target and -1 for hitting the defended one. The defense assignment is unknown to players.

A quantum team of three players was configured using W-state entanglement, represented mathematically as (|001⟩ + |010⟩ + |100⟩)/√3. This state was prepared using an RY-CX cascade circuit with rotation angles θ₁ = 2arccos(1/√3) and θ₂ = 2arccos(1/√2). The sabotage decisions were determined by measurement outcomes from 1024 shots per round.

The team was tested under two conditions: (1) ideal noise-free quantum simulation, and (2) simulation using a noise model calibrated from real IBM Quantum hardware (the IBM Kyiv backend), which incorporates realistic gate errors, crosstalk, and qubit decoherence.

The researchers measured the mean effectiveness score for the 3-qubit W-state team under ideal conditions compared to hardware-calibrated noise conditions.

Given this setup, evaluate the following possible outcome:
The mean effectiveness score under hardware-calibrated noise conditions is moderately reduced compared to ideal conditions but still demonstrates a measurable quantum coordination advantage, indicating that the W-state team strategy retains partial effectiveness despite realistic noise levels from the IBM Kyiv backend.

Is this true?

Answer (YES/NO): NO